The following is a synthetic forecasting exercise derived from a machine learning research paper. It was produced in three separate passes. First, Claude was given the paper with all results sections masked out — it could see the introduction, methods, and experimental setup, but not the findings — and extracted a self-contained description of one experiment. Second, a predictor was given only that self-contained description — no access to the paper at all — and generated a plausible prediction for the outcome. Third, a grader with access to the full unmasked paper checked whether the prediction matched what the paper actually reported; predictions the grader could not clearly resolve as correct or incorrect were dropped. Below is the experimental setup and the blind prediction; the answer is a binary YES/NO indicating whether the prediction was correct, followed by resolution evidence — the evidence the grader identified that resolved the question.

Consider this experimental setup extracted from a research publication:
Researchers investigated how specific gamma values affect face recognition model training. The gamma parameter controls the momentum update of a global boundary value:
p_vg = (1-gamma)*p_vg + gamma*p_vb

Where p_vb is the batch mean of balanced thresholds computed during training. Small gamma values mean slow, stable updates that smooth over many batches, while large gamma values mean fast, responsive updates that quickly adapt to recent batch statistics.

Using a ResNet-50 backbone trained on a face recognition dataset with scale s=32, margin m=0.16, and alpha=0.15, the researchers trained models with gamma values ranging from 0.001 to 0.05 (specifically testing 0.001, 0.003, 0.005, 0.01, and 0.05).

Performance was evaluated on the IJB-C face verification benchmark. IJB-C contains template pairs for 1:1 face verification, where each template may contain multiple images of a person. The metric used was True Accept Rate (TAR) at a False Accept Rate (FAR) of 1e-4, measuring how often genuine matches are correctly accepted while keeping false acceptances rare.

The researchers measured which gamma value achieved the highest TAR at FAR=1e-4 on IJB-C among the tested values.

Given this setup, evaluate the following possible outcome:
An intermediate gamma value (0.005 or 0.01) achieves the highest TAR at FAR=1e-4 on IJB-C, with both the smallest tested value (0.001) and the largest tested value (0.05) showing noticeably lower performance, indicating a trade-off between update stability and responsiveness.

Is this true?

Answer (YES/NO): NO